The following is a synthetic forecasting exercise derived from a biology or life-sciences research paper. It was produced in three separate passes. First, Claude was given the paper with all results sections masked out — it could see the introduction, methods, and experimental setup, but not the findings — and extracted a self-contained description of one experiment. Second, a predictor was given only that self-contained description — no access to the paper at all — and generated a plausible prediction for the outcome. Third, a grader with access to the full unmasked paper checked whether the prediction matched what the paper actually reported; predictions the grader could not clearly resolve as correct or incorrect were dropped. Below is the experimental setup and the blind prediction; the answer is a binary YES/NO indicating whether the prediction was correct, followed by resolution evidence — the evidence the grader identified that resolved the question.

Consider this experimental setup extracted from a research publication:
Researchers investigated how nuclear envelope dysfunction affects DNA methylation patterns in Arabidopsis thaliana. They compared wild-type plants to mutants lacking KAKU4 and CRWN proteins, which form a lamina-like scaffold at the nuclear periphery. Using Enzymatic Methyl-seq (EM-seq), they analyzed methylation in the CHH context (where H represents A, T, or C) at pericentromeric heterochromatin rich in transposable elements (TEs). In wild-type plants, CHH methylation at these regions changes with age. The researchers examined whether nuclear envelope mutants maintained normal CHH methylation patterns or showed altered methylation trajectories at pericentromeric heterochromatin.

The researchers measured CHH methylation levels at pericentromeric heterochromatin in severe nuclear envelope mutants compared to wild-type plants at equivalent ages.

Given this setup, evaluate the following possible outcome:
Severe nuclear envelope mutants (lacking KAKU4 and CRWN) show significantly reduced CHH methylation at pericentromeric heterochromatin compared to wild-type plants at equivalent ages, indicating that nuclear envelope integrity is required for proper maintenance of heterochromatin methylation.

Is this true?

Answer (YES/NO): YES